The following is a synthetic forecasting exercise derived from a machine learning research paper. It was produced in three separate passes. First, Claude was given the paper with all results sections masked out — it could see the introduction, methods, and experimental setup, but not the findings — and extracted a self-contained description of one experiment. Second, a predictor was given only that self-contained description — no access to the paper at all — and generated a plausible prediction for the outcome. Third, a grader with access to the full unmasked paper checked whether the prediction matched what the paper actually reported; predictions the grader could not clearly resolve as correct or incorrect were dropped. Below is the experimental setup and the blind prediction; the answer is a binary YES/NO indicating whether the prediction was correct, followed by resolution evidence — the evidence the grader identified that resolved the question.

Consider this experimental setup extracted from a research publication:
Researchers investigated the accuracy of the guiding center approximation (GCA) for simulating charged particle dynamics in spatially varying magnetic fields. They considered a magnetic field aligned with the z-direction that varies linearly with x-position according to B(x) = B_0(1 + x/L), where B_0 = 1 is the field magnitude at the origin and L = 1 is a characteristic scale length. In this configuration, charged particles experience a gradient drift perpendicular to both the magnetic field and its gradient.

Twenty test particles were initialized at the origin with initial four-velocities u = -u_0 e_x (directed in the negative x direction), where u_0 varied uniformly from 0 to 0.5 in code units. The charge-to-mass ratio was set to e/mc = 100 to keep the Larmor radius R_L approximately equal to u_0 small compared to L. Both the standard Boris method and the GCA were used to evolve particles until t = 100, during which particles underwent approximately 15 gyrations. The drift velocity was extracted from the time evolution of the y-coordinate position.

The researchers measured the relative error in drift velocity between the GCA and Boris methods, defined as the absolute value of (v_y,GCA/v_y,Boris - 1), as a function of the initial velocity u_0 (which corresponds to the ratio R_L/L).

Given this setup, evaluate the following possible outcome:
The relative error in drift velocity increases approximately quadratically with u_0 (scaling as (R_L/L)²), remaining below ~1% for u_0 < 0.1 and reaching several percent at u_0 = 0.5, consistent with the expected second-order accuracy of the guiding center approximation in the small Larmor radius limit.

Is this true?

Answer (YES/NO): NO